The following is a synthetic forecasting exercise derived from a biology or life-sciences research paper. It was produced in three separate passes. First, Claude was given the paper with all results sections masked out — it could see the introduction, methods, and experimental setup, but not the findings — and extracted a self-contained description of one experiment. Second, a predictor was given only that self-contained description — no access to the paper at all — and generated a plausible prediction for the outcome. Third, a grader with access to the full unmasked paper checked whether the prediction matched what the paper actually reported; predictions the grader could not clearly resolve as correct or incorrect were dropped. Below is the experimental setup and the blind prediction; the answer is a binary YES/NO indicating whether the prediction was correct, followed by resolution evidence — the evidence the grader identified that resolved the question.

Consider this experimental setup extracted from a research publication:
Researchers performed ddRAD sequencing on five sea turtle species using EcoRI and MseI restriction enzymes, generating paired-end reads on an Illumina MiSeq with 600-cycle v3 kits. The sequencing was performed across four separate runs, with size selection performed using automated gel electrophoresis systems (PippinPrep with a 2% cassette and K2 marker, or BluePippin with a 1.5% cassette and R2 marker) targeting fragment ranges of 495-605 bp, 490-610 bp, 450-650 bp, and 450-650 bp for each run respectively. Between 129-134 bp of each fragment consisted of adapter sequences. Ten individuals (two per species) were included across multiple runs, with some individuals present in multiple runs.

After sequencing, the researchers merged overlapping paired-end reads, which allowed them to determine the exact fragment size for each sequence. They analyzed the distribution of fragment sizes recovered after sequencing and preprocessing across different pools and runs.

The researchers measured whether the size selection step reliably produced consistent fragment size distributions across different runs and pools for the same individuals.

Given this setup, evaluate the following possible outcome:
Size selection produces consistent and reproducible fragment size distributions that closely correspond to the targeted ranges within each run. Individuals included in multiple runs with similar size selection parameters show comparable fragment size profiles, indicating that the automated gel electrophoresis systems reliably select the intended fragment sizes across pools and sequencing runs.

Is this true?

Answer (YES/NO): NO